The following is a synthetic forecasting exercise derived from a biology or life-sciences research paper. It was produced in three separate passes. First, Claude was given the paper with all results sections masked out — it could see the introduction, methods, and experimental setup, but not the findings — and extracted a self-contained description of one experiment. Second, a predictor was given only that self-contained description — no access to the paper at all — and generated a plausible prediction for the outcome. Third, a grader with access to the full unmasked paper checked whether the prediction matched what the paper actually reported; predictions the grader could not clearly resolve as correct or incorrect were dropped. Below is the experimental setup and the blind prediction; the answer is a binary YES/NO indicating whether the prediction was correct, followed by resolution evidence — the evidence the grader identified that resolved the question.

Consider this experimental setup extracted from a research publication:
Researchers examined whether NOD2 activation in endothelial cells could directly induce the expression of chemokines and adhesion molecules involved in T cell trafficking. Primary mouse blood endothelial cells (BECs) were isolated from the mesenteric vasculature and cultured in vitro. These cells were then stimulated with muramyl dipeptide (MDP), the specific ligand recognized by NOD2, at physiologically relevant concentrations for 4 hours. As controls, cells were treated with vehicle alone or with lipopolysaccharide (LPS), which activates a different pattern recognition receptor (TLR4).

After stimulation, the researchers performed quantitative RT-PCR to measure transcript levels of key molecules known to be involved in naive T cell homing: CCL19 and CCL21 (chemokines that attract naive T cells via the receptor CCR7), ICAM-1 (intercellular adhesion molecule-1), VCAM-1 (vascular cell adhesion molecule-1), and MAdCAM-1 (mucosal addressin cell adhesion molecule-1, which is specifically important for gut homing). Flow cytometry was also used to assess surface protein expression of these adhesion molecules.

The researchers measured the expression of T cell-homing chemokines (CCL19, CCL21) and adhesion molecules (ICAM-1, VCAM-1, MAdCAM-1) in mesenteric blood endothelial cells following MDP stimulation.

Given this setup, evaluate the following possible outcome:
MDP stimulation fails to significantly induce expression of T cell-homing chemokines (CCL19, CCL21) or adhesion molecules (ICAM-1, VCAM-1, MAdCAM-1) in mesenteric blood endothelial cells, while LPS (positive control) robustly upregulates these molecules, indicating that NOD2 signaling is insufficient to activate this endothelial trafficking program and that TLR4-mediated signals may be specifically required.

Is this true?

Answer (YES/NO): NO